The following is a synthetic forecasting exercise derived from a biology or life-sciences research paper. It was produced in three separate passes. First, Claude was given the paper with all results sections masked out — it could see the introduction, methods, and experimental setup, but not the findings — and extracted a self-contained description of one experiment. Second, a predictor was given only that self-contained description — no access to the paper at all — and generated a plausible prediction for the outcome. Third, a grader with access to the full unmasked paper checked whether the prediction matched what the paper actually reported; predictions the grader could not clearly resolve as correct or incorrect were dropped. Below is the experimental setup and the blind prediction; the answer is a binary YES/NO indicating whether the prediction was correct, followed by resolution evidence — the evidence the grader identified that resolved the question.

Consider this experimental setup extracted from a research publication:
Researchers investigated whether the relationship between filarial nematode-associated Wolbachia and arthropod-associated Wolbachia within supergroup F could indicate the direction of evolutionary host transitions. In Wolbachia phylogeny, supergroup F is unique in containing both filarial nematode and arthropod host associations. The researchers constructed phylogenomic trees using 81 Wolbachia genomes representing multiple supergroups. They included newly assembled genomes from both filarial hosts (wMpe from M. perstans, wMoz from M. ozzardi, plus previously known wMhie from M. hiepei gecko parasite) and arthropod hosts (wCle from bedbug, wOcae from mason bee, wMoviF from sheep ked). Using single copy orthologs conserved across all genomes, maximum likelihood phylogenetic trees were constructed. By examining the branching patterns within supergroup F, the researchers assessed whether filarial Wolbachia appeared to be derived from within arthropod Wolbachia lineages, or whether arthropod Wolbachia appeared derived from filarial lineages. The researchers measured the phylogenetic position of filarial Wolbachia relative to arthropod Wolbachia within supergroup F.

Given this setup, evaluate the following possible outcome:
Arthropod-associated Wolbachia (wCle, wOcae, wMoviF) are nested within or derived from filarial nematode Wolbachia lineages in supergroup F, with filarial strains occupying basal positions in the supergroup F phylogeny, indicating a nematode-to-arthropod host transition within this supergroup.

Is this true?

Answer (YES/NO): NO